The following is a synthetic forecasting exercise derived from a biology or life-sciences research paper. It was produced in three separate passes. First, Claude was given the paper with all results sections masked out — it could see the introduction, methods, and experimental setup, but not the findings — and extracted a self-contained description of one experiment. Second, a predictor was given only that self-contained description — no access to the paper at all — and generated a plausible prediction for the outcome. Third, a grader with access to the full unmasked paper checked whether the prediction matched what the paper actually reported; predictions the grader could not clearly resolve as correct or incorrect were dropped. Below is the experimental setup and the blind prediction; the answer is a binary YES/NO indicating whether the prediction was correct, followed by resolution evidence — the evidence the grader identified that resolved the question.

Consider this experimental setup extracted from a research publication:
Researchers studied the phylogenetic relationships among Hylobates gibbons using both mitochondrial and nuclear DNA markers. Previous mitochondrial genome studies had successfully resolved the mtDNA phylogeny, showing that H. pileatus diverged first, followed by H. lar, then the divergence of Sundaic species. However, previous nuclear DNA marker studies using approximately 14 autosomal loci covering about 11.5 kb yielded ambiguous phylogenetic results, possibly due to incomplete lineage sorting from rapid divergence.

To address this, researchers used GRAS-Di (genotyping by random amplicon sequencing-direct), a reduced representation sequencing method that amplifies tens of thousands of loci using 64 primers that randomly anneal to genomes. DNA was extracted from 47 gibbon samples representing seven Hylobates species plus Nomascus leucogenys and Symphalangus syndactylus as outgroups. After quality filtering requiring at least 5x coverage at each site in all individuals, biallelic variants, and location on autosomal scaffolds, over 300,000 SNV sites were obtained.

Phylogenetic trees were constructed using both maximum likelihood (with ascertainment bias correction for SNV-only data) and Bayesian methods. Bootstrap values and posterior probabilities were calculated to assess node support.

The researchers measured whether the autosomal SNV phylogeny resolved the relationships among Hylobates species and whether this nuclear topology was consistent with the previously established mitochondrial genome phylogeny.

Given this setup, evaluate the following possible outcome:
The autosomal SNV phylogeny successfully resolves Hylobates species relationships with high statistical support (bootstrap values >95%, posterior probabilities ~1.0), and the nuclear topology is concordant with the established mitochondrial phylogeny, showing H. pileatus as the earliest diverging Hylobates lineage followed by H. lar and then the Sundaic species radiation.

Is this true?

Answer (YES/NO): YES